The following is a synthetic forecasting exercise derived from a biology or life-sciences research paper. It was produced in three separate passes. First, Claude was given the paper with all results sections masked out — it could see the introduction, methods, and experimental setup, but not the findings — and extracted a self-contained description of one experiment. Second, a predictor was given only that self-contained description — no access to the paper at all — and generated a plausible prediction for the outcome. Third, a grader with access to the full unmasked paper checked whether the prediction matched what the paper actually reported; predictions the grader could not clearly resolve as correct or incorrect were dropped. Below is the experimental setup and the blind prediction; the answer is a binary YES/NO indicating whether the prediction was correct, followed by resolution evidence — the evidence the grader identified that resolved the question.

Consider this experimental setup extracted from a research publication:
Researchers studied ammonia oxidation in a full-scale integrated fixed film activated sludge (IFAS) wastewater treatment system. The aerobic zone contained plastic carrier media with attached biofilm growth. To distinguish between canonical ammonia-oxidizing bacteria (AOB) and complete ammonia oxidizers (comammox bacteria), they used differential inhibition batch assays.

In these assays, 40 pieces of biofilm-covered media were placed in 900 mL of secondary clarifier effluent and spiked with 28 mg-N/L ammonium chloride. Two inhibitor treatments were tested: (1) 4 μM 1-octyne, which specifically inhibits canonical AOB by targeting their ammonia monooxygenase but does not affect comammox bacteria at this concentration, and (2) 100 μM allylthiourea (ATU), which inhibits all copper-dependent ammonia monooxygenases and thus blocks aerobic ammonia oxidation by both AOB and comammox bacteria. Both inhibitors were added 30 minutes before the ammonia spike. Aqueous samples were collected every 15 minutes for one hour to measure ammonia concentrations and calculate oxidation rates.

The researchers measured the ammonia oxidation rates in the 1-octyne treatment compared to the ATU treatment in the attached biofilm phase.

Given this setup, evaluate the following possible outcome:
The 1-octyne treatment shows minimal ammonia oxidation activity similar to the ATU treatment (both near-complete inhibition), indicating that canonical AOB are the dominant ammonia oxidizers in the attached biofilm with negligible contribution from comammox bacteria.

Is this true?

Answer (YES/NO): NO